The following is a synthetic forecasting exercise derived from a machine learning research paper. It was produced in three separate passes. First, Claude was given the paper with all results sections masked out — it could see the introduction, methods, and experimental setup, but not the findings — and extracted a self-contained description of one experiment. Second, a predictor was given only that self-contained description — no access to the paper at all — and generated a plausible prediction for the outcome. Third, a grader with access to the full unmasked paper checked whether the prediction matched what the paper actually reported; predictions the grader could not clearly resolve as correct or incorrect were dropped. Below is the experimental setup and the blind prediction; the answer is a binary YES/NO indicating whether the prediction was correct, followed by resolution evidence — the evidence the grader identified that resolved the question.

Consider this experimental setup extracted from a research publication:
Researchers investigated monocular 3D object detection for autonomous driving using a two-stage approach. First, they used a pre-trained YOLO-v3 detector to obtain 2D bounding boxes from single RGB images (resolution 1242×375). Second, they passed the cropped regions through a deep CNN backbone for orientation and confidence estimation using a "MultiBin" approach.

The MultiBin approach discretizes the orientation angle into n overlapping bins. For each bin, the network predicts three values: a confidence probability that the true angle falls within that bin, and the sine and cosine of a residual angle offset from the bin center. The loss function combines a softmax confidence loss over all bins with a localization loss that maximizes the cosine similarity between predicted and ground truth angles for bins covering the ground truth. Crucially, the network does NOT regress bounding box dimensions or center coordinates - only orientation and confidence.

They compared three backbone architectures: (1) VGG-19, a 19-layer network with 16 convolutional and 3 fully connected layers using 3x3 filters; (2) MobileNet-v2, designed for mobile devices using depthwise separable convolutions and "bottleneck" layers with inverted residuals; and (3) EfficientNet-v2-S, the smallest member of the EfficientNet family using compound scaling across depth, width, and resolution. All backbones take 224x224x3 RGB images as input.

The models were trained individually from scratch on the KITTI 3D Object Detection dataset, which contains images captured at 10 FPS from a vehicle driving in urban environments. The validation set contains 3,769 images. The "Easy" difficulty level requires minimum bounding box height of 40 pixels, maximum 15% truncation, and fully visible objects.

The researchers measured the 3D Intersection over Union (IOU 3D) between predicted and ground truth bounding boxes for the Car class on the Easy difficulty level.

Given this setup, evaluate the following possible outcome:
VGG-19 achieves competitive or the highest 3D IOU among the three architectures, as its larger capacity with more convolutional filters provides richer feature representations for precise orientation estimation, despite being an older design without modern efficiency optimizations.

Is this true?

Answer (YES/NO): NO